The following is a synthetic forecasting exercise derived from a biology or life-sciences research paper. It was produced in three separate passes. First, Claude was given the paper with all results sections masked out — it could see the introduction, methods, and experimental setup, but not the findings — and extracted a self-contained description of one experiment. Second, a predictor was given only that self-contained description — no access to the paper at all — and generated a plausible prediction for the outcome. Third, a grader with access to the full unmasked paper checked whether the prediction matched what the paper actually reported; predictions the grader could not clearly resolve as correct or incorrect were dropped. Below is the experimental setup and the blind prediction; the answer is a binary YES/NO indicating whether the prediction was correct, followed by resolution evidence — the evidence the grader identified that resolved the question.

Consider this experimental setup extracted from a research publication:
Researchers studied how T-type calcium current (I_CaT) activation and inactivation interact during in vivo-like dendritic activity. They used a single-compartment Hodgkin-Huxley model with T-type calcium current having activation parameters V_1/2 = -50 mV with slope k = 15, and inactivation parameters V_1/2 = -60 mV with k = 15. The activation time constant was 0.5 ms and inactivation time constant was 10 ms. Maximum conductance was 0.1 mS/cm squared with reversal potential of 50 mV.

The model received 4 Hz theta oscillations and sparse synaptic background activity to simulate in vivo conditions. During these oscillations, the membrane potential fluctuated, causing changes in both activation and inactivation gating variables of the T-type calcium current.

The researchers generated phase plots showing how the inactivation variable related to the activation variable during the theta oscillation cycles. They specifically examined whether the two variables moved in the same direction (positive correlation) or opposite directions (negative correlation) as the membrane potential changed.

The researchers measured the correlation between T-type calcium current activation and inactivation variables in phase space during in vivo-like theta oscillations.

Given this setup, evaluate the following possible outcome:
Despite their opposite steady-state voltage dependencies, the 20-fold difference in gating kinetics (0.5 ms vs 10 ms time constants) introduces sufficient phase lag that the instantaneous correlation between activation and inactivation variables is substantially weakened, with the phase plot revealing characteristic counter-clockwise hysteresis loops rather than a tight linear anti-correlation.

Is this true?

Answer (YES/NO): NO